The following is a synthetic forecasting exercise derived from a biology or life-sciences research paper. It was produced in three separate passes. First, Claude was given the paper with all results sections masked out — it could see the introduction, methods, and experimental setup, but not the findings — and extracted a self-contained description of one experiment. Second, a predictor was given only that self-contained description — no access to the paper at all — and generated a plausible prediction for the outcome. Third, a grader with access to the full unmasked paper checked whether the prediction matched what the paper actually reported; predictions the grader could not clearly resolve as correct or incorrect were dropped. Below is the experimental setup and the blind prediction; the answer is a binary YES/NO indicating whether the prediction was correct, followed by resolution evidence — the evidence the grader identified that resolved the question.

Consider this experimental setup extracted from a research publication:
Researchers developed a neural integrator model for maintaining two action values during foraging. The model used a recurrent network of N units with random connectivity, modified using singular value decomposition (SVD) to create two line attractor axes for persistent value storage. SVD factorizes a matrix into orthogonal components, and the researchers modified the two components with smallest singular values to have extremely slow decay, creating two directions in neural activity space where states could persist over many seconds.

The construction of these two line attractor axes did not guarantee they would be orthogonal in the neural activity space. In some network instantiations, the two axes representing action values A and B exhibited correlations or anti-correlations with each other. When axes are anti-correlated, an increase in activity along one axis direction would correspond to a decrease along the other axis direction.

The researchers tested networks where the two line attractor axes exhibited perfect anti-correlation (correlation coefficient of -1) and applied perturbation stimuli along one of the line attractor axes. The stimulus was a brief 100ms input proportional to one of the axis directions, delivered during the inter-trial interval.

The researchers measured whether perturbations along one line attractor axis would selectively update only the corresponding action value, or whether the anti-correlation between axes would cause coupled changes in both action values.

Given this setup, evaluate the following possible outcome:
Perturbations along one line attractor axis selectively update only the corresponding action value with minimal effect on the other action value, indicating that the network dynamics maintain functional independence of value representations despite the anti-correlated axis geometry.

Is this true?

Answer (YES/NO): NO